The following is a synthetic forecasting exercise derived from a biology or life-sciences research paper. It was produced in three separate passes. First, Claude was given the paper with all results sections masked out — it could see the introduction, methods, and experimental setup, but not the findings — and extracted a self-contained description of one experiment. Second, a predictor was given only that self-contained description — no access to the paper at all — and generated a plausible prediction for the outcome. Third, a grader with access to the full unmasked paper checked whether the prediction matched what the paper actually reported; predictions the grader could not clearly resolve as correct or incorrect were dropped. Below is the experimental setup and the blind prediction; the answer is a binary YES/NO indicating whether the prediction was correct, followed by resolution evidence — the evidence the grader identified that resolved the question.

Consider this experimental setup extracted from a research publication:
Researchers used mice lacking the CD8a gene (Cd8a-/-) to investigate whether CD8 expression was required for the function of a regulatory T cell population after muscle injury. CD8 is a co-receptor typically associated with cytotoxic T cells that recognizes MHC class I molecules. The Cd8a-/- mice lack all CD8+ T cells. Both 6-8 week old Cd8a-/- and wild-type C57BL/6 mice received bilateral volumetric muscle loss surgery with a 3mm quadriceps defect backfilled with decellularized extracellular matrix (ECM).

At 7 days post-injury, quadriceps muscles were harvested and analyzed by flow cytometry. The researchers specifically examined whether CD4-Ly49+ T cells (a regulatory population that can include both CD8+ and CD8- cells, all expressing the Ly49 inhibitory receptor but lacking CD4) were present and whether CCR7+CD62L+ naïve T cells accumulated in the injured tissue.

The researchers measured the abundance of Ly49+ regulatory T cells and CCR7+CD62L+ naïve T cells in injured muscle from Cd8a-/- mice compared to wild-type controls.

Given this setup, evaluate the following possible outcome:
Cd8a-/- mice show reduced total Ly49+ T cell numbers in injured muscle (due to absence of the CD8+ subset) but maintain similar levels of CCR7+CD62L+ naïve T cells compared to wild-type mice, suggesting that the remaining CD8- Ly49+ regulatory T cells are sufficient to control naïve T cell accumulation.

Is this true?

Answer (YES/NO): NO